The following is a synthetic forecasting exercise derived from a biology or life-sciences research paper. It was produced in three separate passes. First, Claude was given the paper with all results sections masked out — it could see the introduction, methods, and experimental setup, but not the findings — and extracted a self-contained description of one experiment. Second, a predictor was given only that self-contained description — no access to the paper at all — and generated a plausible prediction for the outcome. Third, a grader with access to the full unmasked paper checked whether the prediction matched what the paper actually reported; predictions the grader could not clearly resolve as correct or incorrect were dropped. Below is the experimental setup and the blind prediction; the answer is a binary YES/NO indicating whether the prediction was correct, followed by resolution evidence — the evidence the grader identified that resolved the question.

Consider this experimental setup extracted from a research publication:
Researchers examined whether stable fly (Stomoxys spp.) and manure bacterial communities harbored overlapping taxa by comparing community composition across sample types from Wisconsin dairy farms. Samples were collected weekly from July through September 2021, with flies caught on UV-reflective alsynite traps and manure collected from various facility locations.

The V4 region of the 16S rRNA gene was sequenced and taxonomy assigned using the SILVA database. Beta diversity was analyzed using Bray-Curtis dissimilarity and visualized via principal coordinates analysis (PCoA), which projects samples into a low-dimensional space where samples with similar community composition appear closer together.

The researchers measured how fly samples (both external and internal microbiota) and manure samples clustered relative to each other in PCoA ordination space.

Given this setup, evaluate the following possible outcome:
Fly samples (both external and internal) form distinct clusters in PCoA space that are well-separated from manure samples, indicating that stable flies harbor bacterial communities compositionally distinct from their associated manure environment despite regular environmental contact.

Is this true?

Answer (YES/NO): YES